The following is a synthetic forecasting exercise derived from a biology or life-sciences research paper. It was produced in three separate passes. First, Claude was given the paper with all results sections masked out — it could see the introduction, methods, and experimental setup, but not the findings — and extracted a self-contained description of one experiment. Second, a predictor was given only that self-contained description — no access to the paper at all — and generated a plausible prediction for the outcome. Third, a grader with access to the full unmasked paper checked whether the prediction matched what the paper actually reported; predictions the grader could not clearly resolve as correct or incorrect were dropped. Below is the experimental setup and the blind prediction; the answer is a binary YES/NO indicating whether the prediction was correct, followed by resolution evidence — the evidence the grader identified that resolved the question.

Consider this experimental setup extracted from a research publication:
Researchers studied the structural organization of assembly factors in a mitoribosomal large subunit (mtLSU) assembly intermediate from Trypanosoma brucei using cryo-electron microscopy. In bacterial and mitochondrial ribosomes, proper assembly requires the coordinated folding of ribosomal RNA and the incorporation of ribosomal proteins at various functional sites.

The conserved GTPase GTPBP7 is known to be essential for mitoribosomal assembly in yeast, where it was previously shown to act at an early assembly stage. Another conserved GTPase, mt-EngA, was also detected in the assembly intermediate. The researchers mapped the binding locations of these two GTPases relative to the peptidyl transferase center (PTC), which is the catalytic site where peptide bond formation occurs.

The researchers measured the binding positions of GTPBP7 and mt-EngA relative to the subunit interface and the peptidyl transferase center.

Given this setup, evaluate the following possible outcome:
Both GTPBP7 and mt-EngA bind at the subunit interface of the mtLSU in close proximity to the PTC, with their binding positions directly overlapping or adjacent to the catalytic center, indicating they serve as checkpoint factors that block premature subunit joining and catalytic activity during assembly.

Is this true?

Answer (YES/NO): YES